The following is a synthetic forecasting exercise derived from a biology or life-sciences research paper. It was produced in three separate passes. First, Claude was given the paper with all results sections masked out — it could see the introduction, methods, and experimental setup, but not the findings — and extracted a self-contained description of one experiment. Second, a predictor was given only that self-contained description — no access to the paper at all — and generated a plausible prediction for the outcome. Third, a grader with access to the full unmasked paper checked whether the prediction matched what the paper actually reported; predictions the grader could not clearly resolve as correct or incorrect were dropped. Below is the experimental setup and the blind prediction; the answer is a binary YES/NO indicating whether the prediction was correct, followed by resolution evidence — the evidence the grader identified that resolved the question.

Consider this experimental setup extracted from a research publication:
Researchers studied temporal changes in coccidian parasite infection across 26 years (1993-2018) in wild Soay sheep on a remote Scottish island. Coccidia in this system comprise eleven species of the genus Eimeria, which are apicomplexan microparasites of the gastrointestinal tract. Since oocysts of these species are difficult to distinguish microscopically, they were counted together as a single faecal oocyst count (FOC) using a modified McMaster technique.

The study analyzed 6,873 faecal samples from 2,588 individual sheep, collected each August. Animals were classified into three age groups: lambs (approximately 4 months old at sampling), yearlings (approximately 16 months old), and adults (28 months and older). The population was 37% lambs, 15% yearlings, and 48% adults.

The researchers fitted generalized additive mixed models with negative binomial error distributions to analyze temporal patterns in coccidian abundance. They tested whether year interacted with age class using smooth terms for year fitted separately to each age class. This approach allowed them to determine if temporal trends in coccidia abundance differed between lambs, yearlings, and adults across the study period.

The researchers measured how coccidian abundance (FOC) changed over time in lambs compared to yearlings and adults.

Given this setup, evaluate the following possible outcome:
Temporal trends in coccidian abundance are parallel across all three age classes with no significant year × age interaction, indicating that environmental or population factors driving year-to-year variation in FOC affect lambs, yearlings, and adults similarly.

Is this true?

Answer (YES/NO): NO